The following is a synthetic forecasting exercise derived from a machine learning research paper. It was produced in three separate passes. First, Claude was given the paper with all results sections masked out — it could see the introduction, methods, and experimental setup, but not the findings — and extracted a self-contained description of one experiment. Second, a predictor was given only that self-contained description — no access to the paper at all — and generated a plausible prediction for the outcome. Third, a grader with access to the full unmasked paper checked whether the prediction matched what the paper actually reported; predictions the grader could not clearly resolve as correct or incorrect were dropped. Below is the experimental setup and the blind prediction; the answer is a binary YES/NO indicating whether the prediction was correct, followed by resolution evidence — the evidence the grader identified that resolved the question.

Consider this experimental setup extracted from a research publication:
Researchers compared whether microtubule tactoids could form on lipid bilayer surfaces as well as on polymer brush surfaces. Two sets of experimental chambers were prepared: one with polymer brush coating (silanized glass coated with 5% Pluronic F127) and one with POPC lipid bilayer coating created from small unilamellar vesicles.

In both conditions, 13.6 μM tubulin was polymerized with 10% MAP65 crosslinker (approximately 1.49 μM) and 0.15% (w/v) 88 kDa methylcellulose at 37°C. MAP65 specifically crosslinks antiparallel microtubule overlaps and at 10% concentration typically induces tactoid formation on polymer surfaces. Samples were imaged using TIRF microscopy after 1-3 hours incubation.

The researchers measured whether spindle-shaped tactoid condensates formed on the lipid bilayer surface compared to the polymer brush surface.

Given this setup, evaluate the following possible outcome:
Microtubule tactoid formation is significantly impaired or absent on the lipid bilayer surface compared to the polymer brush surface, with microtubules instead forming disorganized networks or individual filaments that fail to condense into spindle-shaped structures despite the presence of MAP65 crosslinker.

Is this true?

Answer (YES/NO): NO